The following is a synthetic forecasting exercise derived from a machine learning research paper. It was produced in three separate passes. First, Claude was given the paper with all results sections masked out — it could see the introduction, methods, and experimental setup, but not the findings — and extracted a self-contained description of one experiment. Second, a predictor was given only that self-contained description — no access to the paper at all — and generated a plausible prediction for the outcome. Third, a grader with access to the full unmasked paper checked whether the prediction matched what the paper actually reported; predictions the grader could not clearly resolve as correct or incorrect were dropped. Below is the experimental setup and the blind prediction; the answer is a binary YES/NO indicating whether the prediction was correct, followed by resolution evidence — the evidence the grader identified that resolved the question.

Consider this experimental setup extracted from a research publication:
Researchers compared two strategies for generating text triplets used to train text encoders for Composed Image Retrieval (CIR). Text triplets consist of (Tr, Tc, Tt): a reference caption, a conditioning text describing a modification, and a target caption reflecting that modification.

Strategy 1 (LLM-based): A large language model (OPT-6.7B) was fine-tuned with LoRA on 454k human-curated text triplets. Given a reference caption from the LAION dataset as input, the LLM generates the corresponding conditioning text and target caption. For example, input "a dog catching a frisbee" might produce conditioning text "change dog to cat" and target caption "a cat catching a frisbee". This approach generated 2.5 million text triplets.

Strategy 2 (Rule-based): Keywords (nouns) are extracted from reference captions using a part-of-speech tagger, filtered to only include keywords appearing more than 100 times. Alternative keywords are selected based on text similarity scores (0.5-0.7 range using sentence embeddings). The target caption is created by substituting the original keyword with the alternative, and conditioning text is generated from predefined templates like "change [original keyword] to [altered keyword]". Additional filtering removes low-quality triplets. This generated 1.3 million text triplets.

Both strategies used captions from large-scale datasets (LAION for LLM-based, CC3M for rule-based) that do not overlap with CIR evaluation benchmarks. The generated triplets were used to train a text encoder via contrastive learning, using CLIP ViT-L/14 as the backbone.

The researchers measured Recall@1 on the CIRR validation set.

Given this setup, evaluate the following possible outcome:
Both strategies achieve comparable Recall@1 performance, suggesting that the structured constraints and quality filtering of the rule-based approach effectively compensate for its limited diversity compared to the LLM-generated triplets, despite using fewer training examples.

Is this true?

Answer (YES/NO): YES